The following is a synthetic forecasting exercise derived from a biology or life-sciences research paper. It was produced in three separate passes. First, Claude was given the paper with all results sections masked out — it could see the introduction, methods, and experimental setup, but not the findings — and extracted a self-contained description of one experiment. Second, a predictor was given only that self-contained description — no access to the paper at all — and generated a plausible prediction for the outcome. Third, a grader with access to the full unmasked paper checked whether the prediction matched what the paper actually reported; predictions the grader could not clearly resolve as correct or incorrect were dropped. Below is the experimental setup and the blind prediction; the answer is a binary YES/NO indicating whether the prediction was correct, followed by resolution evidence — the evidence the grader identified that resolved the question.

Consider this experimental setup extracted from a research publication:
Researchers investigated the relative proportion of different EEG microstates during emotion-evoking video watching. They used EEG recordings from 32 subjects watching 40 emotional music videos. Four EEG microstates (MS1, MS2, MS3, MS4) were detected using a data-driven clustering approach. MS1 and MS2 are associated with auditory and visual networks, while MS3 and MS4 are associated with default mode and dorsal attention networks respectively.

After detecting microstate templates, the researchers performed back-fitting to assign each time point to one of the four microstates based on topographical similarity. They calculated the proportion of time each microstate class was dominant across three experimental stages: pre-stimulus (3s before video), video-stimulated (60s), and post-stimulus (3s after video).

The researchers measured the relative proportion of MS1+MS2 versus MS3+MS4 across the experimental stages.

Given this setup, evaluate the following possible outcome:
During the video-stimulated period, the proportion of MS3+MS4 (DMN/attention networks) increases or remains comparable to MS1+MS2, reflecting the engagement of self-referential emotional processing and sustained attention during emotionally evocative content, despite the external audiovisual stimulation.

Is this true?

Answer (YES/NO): NO